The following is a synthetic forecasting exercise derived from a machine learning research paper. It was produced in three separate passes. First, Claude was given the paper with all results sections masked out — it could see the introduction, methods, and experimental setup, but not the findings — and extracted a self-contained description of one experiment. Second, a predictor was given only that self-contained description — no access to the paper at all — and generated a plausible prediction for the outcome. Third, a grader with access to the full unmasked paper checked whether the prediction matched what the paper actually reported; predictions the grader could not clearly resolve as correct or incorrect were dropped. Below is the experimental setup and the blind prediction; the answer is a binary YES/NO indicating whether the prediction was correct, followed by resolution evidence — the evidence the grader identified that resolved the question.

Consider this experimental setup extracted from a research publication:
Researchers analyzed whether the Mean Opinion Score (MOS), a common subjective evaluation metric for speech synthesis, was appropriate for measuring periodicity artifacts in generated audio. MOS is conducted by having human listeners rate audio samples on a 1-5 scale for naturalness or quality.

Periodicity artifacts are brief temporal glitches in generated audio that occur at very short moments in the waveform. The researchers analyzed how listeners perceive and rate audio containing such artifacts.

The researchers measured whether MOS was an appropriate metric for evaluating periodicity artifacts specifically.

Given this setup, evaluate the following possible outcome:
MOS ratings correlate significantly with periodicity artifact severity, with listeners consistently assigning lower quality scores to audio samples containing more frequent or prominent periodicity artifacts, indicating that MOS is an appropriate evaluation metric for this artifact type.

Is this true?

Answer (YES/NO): NO